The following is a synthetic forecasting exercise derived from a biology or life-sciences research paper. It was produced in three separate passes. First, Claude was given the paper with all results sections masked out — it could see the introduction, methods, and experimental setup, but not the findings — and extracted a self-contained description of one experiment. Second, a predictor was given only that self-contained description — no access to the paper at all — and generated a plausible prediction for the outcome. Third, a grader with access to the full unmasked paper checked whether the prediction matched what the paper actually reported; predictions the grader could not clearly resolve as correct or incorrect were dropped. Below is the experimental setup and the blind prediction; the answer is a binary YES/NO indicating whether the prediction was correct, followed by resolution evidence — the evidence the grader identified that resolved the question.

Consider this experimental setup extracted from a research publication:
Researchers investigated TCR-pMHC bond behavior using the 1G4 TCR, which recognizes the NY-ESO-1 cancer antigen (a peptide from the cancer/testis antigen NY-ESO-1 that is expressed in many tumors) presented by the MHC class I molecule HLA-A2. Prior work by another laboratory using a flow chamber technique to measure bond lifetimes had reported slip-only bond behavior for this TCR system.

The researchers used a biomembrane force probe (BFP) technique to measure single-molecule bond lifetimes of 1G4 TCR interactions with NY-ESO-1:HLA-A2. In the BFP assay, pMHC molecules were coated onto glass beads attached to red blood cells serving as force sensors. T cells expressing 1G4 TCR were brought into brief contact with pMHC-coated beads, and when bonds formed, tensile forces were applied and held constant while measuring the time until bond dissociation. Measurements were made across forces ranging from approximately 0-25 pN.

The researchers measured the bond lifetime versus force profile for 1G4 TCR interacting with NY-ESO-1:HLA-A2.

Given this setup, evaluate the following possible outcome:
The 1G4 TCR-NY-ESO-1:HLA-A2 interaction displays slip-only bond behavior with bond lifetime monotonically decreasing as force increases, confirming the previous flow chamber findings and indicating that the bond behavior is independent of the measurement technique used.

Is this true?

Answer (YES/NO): NO